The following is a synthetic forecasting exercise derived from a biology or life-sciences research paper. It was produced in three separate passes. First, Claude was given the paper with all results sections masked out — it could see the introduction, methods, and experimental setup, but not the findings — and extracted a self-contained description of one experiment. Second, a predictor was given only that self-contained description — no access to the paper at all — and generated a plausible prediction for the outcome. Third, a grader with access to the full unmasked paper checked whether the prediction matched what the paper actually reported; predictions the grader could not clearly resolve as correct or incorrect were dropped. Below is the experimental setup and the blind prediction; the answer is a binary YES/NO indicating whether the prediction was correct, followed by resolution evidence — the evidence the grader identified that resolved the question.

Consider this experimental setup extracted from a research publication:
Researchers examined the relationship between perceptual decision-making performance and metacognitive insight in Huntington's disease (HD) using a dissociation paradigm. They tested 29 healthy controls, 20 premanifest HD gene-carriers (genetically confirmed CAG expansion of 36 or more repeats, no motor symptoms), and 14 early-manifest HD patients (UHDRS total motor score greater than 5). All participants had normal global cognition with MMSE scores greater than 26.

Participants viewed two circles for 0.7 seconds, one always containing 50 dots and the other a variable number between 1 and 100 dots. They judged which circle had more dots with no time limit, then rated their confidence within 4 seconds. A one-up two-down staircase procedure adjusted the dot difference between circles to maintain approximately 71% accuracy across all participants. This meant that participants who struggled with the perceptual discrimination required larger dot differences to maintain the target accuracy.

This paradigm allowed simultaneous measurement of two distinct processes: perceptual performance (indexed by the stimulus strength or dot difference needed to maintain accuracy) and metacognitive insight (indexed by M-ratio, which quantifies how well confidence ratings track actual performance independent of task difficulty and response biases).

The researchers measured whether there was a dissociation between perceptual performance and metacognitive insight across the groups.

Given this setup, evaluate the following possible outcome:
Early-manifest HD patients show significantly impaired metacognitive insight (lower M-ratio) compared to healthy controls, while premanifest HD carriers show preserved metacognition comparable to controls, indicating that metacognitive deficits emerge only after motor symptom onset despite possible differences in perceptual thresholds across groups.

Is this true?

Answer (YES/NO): NO